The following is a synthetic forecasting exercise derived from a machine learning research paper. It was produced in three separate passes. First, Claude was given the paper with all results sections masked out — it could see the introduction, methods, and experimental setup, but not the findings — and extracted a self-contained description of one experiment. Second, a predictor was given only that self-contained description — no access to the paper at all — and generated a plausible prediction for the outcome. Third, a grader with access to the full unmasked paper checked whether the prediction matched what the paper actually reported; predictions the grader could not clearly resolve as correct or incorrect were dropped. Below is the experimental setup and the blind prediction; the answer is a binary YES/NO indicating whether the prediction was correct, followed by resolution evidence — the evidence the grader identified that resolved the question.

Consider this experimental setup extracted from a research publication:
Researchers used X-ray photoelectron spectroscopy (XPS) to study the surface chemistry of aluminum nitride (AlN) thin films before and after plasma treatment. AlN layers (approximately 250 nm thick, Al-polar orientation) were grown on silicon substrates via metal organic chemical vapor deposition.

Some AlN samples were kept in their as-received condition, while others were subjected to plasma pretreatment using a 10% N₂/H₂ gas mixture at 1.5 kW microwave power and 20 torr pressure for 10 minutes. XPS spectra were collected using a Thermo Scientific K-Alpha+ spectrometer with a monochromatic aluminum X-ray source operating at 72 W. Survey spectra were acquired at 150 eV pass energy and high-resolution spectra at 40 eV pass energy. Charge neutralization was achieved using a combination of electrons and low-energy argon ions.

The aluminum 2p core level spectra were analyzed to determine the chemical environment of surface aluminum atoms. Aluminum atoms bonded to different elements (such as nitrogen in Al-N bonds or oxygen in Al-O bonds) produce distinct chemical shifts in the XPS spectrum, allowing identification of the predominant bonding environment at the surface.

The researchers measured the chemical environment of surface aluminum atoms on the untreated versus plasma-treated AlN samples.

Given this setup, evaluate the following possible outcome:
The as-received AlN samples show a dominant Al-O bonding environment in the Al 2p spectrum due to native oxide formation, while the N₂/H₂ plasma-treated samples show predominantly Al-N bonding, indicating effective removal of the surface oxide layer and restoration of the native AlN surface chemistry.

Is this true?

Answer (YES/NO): NO